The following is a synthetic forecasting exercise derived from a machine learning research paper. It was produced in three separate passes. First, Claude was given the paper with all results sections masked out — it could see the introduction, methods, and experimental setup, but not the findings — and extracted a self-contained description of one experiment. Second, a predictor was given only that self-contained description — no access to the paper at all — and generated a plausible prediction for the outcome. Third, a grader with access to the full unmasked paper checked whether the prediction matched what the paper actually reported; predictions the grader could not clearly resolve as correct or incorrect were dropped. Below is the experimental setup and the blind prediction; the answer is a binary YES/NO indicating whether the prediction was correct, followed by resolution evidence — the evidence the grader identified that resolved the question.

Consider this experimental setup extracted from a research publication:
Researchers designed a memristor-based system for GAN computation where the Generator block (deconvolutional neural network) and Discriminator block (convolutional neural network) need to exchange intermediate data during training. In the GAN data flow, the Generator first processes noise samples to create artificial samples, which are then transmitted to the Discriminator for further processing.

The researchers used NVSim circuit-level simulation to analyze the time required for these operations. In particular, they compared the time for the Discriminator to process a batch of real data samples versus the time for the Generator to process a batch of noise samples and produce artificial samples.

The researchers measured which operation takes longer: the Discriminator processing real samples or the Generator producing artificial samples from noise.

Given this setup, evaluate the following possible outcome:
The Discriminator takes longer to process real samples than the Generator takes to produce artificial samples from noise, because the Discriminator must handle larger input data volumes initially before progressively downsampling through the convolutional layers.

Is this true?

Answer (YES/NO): NO